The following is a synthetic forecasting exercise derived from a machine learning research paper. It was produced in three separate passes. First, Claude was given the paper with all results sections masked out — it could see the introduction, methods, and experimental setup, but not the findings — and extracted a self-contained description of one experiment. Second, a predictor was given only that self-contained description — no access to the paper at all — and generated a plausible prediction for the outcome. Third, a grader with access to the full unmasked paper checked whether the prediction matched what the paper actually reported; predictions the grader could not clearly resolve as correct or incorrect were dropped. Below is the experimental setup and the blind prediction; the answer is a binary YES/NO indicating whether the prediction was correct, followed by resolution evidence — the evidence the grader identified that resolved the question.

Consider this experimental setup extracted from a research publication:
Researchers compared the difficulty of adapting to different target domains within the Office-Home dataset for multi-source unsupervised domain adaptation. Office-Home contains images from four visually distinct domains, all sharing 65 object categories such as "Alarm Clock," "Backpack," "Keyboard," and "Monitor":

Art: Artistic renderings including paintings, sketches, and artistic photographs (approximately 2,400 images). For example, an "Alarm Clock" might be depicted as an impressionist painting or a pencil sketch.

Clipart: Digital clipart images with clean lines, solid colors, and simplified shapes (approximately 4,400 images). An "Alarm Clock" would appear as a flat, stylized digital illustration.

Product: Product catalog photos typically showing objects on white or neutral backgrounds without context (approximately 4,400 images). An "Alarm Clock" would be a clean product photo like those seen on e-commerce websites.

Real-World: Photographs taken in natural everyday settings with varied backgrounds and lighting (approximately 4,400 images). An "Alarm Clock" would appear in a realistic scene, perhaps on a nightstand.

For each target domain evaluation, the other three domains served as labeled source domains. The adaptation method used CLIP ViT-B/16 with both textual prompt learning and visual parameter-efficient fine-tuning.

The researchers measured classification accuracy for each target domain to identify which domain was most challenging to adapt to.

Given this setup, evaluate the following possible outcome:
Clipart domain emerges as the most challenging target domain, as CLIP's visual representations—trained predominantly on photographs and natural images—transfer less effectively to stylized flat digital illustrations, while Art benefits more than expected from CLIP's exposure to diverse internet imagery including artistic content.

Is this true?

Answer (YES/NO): YES